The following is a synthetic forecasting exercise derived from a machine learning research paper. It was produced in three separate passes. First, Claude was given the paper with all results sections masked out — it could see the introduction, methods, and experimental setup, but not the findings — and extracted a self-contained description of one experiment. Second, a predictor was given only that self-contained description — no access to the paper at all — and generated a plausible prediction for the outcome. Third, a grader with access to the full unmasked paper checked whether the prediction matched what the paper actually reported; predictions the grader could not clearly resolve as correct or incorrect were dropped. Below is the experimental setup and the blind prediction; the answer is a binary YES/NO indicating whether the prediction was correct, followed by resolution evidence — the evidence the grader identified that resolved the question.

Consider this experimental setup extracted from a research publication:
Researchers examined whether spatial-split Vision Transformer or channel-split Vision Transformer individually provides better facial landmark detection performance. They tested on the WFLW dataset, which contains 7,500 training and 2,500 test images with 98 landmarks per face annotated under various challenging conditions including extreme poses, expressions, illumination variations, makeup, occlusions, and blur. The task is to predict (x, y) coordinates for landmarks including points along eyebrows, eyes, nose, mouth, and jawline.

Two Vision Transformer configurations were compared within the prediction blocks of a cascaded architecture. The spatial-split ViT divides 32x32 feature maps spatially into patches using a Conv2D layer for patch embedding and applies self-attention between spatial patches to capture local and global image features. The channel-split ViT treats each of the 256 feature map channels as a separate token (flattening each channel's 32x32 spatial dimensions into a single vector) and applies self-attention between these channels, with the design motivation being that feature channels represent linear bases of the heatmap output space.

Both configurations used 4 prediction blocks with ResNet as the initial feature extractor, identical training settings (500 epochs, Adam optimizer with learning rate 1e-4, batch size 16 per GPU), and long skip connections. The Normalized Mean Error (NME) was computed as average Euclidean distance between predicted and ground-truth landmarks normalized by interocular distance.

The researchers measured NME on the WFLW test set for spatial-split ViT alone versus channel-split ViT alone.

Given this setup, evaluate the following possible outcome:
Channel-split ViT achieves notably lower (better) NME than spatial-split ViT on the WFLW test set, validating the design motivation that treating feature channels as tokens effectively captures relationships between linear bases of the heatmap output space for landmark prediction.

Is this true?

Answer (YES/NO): NO